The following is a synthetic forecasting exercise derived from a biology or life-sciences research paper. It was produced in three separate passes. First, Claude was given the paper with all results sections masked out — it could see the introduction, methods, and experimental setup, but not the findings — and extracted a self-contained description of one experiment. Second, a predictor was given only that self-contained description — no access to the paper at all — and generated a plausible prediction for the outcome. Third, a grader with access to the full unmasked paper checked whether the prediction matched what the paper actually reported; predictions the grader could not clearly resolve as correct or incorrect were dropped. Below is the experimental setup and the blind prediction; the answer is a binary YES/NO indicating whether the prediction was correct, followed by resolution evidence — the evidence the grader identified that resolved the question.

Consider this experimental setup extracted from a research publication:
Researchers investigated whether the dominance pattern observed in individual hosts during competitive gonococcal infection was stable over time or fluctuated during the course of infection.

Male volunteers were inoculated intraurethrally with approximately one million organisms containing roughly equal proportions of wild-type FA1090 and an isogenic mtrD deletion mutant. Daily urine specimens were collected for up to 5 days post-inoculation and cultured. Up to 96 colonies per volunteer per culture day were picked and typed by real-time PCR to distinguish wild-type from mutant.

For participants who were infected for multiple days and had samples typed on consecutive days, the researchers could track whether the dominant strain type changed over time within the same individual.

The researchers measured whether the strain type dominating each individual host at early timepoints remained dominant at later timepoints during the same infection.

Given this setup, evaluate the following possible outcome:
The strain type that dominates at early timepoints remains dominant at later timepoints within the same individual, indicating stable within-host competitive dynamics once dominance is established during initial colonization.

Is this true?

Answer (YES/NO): YES